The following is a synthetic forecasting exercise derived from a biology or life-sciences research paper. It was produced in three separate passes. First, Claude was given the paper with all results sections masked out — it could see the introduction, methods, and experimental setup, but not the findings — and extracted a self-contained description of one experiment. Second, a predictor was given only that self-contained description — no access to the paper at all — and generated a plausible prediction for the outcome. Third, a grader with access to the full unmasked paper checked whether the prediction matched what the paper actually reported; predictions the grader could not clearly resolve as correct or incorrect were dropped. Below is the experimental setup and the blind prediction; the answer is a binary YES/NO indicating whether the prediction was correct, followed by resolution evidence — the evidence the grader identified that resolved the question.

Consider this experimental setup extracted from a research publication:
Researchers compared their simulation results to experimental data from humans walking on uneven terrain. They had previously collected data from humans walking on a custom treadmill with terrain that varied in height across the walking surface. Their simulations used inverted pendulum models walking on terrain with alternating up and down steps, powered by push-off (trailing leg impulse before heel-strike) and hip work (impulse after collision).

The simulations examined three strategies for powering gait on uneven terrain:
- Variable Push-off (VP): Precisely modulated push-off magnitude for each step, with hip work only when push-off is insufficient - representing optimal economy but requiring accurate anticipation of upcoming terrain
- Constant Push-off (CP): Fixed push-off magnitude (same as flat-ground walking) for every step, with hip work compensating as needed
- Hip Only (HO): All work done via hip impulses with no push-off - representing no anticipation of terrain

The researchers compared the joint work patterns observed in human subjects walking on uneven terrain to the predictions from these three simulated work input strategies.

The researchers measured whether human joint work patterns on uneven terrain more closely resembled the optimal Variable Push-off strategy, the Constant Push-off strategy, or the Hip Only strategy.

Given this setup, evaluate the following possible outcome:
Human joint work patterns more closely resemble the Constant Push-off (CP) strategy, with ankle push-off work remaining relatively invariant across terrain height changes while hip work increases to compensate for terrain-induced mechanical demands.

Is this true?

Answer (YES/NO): YES